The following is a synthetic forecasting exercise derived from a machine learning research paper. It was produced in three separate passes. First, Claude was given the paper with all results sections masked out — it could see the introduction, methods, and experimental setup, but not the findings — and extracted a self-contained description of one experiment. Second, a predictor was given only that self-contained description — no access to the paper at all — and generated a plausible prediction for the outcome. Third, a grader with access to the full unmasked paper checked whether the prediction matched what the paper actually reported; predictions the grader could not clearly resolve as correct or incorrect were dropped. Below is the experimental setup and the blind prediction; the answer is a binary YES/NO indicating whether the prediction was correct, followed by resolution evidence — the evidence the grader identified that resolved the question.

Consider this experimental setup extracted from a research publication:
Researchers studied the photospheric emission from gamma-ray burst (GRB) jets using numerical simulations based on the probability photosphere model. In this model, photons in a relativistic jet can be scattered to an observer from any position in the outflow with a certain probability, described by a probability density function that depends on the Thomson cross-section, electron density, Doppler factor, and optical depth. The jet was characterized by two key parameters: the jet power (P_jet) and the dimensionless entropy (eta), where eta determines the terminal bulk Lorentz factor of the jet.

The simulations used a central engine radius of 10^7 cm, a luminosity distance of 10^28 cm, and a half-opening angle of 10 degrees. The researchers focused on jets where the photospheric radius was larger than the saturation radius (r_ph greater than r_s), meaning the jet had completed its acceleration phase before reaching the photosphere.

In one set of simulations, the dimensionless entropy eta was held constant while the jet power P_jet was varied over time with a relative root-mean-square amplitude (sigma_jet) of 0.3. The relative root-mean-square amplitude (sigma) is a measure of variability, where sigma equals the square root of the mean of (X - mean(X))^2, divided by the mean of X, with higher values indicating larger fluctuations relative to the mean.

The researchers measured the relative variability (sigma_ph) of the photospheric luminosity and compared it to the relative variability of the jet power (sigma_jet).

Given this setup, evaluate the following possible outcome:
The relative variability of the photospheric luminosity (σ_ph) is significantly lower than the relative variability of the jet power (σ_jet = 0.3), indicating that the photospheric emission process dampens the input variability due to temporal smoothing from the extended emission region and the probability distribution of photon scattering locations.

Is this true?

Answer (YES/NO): YES